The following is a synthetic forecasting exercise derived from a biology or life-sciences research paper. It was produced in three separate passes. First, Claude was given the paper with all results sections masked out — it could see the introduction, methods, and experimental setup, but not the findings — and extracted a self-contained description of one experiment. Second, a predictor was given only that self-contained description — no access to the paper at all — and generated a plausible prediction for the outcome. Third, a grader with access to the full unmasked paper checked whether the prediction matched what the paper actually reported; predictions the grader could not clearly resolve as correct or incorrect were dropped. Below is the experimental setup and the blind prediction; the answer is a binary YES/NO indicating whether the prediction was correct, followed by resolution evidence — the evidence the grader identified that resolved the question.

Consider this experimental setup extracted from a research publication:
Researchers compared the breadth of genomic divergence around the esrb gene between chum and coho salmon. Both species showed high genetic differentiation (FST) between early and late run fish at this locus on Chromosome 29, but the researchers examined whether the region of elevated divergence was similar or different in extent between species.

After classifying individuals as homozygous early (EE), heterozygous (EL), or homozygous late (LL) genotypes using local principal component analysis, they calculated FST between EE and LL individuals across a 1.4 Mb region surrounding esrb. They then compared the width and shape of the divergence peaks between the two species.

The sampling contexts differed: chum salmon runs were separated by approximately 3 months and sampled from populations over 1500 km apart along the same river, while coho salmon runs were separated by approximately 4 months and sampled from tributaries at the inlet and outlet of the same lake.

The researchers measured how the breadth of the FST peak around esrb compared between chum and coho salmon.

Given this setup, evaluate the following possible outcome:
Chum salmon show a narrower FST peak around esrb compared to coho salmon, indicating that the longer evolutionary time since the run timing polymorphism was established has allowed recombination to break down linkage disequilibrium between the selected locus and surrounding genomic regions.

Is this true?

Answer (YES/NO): YES